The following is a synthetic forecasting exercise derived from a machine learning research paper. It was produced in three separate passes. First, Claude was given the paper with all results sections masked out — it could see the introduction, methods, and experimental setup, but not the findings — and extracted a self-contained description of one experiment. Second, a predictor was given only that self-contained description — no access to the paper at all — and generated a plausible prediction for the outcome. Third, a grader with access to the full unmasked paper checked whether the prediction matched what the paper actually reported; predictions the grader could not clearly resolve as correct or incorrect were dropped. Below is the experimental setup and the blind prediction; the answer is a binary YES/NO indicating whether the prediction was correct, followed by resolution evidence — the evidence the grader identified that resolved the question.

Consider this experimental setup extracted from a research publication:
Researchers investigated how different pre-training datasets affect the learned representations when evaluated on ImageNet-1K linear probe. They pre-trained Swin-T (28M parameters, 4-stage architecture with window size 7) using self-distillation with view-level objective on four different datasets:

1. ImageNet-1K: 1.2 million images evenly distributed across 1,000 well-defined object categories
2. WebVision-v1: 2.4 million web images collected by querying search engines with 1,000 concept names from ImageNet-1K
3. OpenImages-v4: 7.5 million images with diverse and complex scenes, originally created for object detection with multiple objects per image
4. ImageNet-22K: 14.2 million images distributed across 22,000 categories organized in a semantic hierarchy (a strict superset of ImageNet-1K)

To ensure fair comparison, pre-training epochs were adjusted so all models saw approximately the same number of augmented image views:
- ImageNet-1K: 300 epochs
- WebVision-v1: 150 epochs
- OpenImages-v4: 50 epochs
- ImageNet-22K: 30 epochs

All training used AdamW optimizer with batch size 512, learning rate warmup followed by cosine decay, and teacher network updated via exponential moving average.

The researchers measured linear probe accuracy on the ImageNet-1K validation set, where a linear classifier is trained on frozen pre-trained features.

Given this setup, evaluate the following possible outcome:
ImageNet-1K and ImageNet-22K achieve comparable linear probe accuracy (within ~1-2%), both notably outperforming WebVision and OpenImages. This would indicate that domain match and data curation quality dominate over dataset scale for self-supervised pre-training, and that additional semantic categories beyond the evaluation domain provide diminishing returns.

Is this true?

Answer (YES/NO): NO